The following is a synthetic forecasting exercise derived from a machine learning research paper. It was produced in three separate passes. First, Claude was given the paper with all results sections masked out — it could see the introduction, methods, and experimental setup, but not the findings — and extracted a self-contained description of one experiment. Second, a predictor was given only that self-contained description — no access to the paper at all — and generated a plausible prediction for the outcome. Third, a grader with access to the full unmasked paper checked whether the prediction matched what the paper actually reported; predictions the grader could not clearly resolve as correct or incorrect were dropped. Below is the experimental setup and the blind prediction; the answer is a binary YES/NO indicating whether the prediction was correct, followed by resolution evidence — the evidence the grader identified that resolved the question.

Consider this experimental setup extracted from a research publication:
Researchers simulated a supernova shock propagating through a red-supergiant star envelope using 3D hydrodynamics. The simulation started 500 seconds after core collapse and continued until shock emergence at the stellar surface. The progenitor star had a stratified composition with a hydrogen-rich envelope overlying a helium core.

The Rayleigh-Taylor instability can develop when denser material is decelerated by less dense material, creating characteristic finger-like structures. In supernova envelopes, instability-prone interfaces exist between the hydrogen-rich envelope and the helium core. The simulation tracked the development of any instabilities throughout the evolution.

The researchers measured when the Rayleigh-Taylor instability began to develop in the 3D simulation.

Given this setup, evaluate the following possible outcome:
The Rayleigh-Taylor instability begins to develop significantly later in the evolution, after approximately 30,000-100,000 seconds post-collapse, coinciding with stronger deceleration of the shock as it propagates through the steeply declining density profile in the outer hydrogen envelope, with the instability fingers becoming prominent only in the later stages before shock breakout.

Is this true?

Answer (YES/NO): NO